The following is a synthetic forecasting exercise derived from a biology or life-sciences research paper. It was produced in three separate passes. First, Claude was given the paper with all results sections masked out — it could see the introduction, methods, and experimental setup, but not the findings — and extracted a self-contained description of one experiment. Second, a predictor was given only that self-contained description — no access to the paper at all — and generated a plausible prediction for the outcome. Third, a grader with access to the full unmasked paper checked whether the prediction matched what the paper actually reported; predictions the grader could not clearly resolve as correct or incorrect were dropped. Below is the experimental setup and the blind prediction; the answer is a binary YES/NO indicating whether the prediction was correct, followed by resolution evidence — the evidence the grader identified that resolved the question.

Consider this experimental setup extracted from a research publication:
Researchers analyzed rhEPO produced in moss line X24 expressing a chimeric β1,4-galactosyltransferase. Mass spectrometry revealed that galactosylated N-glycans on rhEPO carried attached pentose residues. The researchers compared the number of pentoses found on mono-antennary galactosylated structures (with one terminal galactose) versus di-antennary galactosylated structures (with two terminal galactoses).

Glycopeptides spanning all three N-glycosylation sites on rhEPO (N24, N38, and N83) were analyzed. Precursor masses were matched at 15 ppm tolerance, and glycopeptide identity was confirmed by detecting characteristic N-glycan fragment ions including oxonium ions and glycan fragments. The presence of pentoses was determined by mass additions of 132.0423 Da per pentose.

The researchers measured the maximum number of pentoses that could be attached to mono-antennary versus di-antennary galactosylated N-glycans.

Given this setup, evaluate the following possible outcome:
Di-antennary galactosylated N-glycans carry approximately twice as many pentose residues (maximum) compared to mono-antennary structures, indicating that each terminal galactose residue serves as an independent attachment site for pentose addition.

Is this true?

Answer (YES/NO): NO